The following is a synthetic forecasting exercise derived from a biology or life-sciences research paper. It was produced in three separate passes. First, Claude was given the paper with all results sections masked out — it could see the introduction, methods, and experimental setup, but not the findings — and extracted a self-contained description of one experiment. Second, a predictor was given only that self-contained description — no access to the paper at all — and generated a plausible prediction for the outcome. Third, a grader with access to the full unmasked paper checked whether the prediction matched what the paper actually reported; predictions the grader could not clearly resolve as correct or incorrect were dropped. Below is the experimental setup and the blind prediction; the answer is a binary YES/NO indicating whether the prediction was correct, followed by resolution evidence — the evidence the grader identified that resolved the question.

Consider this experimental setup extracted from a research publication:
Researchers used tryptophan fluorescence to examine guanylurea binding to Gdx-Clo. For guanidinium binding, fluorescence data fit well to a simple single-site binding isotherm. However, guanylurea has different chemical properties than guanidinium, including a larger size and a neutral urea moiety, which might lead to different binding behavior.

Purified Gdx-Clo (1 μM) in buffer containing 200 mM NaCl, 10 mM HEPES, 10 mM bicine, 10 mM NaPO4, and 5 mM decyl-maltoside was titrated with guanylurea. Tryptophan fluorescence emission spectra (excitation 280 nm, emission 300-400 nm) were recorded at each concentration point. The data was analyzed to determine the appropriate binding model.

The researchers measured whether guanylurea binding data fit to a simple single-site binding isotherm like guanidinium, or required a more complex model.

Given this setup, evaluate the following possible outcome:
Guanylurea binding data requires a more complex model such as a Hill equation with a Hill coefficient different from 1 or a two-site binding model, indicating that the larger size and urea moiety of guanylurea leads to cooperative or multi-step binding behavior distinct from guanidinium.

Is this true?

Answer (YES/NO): NO